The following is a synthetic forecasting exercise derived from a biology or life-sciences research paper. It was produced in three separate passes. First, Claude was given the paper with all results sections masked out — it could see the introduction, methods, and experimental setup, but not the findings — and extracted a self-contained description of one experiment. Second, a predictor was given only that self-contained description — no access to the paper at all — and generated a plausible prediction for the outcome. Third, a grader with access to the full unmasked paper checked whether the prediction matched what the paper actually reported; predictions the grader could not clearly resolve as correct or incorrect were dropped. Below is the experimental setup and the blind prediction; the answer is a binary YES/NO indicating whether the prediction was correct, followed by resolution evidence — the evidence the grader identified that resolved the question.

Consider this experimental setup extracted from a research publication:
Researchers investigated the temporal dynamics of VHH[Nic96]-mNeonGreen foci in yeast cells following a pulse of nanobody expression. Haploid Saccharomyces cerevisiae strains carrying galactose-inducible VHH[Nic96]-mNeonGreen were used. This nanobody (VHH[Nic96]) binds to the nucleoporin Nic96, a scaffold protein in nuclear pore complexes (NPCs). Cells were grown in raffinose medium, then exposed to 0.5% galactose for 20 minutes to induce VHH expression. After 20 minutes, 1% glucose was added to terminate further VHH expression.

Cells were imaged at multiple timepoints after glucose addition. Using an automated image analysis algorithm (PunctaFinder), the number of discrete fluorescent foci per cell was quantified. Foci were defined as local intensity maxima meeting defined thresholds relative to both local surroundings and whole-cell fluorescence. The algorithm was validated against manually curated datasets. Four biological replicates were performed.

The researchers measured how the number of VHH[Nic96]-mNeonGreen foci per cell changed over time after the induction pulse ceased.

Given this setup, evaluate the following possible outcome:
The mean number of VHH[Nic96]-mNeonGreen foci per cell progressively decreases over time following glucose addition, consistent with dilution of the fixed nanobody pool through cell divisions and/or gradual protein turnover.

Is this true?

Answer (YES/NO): NO